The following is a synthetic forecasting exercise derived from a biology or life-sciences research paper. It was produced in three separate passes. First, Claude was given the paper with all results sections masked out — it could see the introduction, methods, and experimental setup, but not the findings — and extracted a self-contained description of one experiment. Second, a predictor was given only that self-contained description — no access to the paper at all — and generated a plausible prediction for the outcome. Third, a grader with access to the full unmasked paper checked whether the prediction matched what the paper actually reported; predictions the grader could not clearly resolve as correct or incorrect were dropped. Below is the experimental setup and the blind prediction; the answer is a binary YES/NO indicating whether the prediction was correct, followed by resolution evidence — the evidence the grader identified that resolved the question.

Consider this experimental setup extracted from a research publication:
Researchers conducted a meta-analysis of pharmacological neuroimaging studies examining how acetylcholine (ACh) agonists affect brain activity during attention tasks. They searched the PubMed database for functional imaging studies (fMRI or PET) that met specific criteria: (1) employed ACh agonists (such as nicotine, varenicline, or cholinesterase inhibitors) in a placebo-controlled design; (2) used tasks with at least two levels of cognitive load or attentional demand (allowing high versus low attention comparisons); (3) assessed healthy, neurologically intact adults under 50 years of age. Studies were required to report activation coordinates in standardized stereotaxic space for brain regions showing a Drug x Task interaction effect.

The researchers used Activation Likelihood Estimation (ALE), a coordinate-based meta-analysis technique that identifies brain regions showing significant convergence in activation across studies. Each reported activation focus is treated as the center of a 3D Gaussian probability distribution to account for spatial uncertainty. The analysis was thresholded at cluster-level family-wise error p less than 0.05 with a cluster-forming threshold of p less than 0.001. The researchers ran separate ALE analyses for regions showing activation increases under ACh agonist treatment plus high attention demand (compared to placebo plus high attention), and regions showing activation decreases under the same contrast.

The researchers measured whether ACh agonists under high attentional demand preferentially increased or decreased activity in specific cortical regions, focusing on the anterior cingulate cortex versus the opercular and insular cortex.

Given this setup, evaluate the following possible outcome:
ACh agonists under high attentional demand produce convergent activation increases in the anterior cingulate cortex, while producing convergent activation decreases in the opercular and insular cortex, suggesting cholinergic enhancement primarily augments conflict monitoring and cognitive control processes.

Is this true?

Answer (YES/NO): YES